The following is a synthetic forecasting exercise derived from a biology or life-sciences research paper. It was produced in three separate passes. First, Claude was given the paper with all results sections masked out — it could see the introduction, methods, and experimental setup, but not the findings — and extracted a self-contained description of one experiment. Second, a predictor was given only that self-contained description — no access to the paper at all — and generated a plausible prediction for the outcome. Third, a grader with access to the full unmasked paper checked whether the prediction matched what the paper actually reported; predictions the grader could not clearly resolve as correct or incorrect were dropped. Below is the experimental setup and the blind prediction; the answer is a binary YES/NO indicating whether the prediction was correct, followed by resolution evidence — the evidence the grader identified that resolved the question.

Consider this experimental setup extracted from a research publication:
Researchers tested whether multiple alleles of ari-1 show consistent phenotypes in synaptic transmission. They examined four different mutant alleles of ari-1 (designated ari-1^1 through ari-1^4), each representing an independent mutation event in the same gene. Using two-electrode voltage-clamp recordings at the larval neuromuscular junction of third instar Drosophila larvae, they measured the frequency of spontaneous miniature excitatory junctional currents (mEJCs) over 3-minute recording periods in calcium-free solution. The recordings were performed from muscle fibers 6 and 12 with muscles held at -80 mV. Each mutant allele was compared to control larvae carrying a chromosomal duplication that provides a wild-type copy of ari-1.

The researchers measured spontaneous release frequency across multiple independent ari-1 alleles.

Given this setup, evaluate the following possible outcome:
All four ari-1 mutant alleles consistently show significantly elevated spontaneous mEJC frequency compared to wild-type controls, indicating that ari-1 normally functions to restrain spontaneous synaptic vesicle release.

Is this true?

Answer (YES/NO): NO